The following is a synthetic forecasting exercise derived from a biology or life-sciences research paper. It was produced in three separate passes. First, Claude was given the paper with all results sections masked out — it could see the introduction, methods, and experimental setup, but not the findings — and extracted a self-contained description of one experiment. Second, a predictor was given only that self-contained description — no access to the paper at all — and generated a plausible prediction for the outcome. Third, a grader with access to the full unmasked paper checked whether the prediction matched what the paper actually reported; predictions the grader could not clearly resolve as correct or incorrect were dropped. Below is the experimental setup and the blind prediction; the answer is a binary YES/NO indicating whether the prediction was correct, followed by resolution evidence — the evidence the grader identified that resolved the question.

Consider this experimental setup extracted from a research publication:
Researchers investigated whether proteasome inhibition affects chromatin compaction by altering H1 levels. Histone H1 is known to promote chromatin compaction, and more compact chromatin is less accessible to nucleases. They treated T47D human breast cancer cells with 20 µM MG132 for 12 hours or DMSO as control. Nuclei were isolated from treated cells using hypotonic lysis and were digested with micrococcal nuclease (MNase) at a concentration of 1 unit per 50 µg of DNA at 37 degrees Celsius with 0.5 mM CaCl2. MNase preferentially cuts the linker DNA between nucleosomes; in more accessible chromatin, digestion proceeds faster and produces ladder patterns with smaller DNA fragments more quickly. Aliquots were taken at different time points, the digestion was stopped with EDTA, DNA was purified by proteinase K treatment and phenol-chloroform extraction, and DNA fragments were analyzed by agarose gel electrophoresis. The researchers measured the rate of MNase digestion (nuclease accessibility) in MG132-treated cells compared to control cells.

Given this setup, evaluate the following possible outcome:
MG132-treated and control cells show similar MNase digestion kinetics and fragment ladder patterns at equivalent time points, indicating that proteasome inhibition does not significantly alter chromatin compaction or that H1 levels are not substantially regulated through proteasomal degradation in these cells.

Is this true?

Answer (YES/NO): YES